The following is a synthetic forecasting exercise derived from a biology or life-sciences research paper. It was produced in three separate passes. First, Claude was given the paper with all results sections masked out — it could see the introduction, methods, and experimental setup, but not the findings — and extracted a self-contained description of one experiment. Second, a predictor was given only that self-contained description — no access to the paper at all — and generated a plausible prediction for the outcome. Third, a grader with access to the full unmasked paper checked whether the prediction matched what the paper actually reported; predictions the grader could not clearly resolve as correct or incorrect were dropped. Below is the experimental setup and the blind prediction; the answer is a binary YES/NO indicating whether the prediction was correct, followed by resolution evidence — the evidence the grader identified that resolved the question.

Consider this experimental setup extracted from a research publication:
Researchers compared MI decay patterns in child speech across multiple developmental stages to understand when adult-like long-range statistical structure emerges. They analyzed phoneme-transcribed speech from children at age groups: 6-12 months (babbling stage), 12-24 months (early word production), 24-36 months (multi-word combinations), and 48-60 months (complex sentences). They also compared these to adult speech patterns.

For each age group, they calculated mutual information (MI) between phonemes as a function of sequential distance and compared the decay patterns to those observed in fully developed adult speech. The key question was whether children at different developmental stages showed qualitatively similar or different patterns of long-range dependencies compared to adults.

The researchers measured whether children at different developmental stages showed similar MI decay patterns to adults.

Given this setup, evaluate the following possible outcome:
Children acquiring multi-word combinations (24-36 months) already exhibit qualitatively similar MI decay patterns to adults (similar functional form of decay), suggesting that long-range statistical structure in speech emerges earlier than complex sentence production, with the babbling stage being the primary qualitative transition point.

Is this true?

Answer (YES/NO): NO